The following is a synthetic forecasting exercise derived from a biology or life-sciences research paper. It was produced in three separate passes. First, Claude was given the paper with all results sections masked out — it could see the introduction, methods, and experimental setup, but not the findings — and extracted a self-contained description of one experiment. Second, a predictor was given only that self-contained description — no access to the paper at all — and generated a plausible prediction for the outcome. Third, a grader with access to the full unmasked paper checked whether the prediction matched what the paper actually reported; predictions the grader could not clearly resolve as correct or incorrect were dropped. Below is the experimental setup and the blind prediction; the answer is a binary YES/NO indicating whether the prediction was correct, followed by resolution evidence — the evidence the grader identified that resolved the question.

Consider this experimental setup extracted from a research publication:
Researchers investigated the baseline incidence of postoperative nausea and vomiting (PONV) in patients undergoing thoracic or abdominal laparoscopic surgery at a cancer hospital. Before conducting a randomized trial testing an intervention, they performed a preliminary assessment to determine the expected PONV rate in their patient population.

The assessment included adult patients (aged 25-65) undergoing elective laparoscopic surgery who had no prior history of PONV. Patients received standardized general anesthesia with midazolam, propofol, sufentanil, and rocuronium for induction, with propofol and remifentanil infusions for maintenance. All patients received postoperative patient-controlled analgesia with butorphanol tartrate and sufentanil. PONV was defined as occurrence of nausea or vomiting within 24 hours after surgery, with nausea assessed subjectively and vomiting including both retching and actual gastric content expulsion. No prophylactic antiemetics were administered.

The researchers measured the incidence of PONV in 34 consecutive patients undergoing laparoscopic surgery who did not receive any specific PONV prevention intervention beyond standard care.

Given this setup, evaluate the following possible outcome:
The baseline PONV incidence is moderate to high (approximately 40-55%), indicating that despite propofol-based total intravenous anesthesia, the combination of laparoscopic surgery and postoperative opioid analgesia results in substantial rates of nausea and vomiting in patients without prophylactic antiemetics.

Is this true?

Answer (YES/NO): YES